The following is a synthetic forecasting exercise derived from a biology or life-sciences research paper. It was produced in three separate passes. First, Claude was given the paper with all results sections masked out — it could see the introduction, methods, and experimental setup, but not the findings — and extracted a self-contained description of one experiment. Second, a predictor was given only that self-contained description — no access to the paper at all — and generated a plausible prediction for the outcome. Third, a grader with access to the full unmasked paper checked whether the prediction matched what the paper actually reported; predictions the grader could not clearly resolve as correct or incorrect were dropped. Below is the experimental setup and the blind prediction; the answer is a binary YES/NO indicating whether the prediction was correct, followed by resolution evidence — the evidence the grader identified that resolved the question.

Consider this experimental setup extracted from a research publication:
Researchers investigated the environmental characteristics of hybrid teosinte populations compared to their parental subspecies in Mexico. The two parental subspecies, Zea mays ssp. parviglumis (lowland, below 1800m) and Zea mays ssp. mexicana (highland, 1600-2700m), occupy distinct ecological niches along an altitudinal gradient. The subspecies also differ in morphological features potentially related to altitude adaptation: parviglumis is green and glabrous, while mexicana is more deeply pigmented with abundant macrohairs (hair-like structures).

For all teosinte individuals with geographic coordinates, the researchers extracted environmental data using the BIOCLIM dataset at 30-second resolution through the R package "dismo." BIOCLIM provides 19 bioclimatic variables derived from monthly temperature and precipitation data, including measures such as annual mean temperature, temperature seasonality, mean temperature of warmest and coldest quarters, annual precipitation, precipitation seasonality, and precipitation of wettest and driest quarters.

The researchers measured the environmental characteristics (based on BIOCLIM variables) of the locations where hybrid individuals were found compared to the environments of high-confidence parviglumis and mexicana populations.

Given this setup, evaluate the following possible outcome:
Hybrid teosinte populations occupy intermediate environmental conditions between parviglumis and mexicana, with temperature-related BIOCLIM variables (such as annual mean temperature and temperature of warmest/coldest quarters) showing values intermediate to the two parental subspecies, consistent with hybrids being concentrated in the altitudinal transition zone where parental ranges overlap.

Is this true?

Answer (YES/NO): NO